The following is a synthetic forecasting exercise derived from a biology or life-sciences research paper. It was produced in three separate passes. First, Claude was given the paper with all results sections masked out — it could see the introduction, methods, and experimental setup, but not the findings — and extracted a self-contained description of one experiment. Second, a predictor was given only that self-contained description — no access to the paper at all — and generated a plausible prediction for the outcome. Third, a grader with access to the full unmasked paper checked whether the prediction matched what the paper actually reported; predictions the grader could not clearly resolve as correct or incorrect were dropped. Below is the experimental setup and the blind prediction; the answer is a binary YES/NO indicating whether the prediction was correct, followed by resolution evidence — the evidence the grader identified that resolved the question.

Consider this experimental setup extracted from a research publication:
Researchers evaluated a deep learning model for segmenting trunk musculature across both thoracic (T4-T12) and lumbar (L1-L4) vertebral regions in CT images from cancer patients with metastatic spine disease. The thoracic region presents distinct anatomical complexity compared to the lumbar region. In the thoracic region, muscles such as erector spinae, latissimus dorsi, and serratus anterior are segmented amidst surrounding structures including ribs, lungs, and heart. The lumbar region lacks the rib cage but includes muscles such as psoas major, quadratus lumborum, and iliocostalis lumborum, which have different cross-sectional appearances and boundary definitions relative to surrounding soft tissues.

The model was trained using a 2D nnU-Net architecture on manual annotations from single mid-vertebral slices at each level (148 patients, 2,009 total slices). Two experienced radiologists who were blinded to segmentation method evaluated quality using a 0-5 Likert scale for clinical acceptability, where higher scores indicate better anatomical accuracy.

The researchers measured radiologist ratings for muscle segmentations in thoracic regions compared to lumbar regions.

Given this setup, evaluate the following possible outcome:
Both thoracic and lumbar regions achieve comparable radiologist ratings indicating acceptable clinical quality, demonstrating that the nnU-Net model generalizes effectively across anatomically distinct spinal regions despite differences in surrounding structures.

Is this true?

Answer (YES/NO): NO